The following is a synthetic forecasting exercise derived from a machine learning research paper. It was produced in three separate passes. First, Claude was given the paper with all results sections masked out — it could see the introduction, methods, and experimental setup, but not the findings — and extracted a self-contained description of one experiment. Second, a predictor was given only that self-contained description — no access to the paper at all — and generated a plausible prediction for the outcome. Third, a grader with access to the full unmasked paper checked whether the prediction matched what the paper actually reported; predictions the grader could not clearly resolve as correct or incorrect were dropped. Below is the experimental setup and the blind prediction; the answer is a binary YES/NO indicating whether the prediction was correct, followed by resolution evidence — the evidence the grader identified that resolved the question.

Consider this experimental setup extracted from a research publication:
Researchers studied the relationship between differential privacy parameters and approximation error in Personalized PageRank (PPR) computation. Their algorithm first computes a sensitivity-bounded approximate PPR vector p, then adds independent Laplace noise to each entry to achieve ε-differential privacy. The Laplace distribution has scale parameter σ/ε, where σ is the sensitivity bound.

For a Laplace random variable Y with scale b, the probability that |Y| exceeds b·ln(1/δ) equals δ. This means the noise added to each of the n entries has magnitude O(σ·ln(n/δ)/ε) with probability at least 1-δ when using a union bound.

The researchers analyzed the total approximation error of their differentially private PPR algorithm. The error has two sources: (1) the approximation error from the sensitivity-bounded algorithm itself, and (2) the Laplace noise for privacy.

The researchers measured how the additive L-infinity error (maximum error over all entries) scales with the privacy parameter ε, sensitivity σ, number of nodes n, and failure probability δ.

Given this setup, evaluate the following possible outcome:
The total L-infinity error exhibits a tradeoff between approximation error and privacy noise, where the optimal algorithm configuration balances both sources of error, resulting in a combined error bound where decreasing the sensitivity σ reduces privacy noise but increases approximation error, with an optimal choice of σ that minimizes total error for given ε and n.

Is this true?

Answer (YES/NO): YES